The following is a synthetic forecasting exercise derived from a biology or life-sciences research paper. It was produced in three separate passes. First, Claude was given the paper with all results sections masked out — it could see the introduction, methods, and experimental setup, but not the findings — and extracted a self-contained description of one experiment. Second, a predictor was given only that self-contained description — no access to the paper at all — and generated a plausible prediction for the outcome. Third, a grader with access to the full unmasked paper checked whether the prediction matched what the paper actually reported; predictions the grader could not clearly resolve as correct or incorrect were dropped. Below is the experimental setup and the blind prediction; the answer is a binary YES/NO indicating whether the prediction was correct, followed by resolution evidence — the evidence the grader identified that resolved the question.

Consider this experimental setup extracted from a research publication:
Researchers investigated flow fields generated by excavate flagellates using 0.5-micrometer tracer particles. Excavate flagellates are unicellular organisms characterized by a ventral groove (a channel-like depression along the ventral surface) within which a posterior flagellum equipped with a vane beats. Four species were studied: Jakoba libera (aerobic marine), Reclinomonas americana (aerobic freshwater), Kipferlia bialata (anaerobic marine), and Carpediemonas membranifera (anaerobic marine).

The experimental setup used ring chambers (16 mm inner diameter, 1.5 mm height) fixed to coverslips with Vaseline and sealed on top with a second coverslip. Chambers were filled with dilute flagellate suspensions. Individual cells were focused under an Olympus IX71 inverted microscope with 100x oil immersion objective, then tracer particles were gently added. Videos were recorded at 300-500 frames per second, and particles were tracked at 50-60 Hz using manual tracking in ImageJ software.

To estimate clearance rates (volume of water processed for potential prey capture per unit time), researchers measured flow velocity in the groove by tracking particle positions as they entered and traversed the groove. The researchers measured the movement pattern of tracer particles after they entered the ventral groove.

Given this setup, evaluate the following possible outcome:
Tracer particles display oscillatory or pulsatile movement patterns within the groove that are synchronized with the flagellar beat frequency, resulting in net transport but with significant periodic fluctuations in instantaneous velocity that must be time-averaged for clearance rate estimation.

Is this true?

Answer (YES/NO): NO